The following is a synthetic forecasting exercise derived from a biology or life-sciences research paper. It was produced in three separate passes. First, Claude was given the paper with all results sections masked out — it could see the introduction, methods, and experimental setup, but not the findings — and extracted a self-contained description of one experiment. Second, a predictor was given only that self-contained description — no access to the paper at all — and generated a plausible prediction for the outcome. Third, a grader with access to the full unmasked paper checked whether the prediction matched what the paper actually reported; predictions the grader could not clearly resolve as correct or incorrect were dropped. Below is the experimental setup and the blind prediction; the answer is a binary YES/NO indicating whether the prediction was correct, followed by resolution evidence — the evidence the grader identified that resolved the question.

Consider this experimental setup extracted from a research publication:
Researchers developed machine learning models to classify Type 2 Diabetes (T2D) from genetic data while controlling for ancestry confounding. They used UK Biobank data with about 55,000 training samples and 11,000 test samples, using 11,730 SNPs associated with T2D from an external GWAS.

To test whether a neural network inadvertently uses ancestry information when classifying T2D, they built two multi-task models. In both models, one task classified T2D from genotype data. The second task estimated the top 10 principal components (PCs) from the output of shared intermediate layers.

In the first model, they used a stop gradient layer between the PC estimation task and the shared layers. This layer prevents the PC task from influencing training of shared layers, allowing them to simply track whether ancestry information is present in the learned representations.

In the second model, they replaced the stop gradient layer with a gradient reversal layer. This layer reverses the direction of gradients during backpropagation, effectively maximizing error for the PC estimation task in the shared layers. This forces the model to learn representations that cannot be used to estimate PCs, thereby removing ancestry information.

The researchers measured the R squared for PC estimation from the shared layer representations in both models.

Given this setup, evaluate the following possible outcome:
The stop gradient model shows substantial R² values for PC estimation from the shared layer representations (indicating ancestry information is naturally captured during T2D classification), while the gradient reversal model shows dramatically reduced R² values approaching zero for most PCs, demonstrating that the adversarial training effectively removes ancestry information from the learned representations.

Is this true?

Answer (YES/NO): NO